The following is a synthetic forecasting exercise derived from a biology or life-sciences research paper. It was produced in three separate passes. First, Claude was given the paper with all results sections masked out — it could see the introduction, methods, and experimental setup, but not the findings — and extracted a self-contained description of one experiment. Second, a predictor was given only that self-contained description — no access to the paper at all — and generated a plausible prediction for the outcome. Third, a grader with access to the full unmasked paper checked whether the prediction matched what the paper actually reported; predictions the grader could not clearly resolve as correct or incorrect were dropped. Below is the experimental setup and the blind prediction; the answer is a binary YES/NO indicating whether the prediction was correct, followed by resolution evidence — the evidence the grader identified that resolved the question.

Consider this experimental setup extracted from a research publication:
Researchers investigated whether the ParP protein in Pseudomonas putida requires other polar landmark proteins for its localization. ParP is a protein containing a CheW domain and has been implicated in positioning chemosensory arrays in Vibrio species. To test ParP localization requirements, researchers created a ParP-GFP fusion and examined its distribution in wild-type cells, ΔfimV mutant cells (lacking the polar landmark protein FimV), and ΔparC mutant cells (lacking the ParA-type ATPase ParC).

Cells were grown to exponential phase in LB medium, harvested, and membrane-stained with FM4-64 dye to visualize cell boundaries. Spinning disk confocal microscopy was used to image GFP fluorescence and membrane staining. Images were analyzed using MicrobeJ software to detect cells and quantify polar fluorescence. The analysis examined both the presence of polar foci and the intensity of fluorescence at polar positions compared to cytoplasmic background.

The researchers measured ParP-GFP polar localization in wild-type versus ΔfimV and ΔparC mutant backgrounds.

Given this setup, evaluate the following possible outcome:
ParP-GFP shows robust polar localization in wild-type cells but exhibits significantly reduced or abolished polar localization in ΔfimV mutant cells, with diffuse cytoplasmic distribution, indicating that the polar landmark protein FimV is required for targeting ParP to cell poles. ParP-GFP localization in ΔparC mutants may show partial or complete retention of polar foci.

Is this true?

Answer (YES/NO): NO